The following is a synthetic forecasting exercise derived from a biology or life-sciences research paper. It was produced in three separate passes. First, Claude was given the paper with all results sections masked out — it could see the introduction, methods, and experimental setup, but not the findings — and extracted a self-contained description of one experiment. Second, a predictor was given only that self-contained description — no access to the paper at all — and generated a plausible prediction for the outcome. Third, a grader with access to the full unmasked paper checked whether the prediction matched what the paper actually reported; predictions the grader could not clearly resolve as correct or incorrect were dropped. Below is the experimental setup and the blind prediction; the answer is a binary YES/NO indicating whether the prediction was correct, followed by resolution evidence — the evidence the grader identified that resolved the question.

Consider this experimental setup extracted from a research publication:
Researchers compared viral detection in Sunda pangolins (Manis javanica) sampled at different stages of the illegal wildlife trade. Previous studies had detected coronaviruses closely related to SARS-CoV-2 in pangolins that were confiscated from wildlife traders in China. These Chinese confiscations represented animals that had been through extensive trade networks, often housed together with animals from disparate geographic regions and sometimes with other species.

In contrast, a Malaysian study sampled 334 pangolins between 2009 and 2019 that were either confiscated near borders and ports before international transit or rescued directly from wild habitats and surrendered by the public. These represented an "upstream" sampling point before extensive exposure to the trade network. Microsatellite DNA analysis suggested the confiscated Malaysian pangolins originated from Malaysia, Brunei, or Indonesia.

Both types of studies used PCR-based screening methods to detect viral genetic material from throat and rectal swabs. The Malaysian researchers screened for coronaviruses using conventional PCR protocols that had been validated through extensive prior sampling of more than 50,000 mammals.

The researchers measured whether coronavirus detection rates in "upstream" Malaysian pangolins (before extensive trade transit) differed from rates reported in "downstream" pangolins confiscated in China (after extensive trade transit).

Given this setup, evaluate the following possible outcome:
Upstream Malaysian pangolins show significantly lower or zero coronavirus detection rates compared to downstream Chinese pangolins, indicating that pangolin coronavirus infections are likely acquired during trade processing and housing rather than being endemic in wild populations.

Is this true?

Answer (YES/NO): YES